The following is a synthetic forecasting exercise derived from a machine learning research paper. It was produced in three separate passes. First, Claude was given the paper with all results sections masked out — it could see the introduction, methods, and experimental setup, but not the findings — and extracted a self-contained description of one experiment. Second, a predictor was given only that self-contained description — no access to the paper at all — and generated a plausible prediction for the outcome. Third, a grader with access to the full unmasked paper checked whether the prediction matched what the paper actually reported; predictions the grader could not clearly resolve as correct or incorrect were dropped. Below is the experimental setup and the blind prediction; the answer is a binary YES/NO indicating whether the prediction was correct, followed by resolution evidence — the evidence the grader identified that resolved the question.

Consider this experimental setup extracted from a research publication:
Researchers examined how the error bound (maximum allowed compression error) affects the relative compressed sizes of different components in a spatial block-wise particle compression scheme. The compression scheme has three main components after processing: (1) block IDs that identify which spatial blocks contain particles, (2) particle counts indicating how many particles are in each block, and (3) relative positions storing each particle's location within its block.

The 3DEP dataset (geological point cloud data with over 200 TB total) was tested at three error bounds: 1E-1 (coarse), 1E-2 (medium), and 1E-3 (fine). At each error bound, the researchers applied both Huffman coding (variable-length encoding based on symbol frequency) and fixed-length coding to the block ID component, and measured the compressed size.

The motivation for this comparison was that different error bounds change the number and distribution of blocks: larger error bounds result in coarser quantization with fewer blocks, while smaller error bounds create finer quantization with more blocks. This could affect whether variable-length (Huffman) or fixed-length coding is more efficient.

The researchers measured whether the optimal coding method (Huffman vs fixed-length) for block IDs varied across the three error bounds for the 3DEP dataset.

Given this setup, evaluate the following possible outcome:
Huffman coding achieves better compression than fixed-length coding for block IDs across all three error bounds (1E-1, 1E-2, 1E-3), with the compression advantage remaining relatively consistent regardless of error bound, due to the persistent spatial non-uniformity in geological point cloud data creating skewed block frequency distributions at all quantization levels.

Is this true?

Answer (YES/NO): NO